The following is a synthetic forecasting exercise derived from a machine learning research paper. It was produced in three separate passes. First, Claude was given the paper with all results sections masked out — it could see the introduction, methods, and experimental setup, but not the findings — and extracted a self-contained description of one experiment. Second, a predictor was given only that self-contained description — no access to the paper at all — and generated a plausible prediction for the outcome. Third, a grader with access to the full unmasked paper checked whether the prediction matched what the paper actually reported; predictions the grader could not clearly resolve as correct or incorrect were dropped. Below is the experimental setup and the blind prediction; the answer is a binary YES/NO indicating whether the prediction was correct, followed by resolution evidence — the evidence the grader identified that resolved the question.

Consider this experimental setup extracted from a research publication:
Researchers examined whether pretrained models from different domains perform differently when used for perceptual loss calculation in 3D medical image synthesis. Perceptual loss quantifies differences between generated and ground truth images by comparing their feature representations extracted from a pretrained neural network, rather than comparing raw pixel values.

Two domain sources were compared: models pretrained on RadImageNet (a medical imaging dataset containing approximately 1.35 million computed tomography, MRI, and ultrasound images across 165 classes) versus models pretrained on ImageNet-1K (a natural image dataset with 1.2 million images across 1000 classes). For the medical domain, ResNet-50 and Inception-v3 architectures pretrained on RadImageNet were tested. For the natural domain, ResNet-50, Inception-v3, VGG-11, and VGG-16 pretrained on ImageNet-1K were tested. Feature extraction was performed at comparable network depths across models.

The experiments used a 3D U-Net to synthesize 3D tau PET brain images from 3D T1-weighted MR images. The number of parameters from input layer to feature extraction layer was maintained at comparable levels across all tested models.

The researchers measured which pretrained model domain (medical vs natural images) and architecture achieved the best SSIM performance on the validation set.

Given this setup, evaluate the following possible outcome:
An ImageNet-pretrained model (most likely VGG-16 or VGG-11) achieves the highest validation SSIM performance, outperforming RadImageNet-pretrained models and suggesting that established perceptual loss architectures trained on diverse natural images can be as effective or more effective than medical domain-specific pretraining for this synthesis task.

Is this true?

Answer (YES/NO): YES